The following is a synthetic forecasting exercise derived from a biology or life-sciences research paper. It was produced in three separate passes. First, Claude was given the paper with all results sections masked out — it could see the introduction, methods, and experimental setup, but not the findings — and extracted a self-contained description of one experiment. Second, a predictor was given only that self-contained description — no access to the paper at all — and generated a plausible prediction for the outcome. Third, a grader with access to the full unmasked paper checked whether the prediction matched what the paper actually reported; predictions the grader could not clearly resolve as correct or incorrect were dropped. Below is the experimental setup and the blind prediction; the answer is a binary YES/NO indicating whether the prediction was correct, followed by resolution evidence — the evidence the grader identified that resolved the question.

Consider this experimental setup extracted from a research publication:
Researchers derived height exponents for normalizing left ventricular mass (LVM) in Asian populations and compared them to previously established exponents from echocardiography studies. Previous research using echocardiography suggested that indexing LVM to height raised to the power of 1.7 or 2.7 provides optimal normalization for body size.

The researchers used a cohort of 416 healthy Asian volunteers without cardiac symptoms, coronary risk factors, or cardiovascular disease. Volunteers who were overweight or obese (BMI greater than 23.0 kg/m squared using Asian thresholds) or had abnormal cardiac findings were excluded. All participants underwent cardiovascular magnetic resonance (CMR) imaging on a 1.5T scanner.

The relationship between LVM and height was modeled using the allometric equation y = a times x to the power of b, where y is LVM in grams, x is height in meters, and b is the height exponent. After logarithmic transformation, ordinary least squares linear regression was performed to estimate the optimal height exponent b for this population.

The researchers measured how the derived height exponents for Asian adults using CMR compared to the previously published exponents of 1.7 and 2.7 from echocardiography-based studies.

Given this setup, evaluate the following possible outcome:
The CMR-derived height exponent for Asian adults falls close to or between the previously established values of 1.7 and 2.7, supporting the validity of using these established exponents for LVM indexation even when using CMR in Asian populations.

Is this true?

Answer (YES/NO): NO